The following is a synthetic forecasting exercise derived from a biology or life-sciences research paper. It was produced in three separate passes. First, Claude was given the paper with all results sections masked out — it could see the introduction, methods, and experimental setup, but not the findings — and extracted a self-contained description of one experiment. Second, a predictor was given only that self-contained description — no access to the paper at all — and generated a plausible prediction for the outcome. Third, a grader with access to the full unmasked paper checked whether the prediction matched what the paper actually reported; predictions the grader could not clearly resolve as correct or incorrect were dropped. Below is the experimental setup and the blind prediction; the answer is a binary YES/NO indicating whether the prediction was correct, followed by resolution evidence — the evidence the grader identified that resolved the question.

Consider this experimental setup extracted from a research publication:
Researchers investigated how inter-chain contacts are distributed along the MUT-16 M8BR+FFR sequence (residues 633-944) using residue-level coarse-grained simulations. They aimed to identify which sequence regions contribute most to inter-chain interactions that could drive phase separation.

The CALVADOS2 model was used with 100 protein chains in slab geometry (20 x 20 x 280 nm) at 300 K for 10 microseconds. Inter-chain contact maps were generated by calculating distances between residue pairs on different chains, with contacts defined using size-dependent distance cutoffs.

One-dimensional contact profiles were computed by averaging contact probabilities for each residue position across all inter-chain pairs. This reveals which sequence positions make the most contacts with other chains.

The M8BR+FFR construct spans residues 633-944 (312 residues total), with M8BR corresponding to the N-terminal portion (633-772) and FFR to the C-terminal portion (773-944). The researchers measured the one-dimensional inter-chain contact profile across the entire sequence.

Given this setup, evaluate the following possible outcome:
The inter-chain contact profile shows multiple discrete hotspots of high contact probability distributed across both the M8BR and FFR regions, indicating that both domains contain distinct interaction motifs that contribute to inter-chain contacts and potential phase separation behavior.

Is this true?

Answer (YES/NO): NO